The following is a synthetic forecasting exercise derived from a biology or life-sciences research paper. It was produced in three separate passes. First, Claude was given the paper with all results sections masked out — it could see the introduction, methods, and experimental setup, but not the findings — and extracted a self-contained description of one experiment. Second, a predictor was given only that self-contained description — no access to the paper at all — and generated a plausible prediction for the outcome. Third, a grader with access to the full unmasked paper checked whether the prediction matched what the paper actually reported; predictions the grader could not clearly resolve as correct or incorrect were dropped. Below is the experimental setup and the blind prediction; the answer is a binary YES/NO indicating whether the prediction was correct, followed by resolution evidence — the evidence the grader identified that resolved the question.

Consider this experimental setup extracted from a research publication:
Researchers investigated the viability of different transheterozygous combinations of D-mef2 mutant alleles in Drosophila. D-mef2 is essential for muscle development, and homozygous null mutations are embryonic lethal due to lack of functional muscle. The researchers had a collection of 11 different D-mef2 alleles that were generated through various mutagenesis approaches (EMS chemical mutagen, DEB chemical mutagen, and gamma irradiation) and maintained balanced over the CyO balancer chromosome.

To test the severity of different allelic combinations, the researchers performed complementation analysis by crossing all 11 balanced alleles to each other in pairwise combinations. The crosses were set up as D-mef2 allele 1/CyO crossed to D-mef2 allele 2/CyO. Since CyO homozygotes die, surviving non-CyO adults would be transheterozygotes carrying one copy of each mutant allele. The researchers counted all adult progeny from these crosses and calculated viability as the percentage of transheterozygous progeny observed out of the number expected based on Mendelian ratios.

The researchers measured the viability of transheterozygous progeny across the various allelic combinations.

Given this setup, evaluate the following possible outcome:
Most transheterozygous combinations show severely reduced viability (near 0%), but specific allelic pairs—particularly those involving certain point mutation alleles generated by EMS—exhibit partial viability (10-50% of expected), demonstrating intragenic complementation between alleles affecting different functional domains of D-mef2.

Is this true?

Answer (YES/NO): NO